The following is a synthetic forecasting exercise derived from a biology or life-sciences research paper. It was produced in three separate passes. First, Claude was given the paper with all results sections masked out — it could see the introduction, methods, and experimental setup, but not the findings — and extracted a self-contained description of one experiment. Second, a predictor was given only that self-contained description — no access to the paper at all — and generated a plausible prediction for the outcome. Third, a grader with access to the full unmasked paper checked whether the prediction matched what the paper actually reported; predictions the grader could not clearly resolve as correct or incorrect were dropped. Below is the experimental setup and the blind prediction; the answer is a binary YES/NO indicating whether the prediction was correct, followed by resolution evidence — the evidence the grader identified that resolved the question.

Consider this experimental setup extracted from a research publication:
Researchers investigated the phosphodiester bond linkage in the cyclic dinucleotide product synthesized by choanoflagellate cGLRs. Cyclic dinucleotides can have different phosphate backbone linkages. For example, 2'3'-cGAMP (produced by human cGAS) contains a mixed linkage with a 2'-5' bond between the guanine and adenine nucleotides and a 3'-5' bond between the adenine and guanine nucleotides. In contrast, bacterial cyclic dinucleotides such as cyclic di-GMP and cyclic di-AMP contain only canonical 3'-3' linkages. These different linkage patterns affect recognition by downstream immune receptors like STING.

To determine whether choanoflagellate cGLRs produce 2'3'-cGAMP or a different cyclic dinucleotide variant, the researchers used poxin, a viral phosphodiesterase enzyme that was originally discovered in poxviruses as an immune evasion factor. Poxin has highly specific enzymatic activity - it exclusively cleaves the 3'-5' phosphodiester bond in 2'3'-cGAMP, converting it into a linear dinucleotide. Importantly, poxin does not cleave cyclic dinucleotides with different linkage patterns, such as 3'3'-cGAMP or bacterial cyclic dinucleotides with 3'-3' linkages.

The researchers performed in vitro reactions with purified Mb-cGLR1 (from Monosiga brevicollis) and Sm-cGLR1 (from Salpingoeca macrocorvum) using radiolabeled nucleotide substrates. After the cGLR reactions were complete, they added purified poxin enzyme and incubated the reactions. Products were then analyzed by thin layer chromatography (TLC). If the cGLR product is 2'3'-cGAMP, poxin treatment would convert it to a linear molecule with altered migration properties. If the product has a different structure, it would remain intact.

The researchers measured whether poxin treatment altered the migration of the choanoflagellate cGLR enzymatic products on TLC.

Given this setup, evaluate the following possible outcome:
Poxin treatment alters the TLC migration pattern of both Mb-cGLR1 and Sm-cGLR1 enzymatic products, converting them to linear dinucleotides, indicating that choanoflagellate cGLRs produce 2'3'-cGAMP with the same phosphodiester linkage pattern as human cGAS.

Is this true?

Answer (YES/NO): YES